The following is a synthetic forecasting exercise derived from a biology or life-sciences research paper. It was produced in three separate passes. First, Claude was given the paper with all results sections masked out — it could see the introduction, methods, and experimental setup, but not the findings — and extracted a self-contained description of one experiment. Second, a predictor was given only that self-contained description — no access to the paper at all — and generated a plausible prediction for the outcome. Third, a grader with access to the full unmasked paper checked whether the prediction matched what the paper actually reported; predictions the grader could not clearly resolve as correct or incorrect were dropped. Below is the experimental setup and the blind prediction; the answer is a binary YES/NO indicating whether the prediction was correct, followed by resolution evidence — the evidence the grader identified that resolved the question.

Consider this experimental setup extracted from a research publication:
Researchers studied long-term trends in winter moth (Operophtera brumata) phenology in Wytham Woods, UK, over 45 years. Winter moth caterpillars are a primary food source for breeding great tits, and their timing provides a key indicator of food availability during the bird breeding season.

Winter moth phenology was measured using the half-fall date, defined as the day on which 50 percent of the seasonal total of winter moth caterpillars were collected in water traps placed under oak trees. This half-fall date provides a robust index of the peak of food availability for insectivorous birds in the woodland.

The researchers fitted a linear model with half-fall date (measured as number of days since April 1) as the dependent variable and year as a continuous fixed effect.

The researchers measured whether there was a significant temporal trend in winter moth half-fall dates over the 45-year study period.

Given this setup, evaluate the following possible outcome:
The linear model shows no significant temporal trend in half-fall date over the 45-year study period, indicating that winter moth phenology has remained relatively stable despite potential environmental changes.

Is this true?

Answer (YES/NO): NO